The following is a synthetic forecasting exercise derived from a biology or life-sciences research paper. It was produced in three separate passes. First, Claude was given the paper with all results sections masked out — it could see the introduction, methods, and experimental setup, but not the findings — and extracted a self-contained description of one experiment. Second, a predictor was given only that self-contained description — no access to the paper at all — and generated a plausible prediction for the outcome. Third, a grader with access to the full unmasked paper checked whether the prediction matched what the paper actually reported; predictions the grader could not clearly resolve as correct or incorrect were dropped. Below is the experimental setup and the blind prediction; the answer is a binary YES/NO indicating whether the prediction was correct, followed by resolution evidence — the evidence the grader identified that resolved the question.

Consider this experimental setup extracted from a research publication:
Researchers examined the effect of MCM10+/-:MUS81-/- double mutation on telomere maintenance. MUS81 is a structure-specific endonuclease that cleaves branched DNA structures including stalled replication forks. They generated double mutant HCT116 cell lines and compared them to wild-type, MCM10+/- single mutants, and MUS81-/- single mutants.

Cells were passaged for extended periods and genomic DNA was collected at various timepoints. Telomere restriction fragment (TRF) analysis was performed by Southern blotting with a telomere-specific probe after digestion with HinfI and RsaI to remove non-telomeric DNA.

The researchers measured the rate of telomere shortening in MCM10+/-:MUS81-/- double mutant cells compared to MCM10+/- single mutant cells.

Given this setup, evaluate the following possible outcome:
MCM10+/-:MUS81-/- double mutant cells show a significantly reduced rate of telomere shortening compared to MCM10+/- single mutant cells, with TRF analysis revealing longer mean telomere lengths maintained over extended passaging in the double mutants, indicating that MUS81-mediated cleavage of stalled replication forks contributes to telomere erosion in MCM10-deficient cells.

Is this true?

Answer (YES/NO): NO